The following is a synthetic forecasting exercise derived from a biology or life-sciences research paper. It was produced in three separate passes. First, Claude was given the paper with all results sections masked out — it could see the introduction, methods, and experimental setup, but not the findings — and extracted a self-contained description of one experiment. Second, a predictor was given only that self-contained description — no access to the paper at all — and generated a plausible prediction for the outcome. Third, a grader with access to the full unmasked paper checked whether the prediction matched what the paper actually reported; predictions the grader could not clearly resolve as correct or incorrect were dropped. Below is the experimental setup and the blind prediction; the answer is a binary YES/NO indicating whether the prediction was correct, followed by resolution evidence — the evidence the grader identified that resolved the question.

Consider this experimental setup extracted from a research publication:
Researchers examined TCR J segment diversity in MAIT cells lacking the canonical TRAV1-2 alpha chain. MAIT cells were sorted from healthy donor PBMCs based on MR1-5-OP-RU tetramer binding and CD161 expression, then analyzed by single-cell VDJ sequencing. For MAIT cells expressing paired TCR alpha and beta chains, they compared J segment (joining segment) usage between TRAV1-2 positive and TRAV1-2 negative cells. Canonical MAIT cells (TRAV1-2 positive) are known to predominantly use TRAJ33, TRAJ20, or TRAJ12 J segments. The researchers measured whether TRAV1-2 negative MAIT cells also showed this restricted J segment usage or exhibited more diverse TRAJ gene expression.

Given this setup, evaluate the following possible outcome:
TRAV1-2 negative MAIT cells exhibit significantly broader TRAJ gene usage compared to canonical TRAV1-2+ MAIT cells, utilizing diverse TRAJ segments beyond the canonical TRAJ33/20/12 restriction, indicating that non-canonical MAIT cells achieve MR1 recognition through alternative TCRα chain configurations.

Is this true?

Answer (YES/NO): YES